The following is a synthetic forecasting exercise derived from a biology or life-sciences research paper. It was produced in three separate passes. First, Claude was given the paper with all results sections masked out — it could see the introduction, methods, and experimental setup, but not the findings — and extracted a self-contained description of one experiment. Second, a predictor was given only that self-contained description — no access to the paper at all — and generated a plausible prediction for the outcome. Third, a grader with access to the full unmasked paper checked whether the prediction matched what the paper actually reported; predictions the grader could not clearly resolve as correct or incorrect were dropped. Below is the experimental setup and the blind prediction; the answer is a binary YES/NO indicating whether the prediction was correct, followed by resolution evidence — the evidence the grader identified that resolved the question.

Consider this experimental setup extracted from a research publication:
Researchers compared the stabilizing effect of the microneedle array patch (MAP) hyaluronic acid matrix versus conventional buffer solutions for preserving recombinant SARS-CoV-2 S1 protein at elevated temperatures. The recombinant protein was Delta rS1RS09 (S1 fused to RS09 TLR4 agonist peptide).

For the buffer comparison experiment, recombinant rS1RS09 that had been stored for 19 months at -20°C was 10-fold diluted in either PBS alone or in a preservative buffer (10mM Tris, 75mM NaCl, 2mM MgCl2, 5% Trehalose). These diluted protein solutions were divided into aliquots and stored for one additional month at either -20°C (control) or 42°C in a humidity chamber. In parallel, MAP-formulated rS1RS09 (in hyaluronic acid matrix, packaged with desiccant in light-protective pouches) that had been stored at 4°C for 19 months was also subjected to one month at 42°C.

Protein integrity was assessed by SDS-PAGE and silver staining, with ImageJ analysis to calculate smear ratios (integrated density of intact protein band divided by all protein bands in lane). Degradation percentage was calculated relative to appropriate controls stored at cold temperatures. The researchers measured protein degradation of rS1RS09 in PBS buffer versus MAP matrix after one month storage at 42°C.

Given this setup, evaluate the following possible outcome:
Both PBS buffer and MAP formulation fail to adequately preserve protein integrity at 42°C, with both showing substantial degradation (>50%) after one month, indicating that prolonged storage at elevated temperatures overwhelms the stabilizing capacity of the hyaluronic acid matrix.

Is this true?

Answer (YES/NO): NO